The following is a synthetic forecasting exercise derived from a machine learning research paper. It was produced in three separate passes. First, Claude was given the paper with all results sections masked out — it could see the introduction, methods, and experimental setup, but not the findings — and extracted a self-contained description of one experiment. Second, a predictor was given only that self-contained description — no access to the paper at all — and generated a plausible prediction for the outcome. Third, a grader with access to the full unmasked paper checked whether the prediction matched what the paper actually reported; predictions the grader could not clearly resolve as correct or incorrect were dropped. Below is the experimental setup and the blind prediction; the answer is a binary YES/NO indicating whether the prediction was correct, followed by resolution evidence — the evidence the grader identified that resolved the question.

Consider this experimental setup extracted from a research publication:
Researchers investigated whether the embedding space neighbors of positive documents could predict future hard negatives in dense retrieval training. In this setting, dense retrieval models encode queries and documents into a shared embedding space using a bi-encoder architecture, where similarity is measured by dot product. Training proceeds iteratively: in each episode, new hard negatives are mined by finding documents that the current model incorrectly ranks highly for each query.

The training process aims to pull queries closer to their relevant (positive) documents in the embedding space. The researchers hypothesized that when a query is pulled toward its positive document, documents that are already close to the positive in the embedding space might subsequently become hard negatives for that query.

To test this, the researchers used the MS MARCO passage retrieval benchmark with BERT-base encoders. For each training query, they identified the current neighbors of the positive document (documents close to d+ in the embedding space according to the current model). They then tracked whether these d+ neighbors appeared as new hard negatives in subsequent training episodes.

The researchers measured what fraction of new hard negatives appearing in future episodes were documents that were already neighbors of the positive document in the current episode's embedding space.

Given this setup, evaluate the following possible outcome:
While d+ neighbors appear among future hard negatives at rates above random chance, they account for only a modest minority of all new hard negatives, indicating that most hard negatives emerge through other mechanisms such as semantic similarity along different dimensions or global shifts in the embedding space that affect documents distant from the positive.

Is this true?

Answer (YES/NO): NO